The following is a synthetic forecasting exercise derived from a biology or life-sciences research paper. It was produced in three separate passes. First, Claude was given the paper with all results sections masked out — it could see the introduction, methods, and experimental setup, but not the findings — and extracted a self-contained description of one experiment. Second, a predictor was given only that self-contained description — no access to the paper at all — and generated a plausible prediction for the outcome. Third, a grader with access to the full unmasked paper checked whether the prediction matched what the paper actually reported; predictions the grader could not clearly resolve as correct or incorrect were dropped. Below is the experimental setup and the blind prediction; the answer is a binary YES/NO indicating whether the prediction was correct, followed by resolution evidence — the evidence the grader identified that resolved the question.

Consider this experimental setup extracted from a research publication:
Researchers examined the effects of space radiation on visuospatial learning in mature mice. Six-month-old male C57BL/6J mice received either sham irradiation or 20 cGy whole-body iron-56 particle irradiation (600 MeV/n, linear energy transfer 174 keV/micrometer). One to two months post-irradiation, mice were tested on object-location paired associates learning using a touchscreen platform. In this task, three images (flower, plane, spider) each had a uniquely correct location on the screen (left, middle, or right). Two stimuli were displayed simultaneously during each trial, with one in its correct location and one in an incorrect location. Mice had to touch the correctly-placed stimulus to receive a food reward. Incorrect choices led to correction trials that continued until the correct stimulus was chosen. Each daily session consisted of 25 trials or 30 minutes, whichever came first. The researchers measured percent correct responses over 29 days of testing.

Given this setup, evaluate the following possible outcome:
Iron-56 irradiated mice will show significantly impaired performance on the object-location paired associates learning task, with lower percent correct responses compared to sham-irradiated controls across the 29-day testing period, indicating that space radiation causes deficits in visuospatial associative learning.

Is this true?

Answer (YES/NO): NO